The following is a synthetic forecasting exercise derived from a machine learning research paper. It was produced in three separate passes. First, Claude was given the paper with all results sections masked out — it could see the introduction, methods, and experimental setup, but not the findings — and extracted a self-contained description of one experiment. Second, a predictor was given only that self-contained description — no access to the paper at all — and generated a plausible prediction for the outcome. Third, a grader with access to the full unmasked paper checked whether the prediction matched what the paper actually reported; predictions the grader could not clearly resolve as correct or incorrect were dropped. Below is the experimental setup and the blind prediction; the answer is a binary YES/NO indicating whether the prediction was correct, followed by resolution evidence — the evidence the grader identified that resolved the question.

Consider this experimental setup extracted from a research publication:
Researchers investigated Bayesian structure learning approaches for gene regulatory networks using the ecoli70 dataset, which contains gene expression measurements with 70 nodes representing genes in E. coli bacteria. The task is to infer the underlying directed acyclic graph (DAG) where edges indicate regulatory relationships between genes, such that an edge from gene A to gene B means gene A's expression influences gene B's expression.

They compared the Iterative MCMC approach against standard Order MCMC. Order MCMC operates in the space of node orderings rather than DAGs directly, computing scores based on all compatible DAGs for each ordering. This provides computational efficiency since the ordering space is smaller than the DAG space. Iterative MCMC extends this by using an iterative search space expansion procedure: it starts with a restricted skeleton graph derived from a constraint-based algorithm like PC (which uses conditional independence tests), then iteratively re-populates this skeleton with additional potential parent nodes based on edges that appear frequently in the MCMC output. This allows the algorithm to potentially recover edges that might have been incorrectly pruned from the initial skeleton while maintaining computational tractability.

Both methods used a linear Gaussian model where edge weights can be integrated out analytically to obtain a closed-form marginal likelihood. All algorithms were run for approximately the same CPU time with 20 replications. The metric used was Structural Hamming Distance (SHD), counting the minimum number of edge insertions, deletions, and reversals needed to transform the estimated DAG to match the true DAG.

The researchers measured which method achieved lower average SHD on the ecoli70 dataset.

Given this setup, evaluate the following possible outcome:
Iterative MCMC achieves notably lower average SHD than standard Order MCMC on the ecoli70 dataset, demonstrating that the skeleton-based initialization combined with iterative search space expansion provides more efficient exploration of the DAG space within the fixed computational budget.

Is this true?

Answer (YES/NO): YES